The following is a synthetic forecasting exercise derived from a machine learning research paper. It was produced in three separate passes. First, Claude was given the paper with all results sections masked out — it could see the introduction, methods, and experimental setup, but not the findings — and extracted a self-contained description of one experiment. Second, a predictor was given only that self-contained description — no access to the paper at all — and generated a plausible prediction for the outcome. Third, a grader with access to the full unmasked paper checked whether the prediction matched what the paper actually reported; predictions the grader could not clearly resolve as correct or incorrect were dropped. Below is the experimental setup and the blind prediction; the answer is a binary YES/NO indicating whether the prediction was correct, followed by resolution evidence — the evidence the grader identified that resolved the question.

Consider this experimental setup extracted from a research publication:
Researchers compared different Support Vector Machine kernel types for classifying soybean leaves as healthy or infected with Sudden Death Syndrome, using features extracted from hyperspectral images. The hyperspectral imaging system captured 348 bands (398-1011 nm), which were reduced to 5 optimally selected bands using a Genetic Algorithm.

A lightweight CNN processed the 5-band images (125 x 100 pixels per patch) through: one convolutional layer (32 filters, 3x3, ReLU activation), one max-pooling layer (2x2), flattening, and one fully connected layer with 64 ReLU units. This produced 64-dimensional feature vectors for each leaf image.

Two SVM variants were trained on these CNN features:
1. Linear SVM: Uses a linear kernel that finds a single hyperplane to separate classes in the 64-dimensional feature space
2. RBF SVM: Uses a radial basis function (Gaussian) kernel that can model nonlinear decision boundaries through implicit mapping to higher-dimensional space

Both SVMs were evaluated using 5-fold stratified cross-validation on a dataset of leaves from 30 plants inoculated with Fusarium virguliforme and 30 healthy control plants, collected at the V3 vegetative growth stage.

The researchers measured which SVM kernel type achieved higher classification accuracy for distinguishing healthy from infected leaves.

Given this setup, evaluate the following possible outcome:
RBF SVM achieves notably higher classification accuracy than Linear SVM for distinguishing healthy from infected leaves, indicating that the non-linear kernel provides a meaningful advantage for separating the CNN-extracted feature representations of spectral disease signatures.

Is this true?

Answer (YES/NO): NO